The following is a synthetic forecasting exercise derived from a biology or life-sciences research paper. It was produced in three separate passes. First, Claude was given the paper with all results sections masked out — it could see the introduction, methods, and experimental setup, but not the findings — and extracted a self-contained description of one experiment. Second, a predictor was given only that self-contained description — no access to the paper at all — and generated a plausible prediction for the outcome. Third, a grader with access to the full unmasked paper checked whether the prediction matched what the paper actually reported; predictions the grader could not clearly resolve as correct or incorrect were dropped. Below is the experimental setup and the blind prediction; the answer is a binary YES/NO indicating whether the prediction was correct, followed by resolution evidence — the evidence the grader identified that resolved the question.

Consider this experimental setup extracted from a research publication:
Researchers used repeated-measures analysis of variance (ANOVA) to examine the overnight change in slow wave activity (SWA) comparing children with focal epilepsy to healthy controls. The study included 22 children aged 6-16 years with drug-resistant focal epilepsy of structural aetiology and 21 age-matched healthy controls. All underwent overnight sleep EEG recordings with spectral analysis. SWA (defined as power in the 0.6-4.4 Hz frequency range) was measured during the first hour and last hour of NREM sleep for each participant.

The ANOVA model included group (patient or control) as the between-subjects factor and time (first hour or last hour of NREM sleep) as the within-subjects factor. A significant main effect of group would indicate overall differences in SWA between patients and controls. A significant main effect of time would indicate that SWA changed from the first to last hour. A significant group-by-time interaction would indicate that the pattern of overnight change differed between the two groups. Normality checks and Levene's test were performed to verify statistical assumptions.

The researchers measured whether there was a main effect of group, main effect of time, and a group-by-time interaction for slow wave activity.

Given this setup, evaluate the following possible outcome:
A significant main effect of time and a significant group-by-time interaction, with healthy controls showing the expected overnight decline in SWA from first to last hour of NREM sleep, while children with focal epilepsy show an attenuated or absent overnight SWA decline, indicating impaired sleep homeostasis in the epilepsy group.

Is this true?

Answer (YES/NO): NO